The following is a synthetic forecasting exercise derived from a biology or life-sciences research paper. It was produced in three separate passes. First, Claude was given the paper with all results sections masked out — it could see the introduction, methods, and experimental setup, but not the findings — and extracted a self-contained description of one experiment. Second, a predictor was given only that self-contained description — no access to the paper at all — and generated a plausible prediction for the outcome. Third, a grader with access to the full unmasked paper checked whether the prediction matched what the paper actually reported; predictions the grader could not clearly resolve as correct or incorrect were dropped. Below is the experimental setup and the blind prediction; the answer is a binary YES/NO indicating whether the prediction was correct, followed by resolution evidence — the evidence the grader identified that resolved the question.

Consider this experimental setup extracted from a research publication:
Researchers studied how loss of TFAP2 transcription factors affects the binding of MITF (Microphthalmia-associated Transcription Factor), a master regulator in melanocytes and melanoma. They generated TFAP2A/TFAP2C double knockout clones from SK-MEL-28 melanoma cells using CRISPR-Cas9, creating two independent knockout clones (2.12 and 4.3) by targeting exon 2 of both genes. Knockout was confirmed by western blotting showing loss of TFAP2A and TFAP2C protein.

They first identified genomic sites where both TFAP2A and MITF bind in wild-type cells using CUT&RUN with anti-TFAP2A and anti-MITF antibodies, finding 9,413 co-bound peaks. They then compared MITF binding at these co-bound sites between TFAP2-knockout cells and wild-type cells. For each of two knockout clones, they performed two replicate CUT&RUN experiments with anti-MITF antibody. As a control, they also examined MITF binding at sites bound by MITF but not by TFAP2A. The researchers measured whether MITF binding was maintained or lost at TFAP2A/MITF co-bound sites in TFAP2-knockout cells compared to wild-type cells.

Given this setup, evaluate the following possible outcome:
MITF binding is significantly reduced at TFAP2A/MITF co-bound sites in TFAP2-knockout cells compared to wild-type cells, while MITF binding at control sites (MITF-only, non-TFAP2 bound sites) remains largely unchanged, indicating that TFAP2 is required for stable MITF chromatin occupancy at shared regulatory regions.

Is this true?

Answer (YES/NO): YES